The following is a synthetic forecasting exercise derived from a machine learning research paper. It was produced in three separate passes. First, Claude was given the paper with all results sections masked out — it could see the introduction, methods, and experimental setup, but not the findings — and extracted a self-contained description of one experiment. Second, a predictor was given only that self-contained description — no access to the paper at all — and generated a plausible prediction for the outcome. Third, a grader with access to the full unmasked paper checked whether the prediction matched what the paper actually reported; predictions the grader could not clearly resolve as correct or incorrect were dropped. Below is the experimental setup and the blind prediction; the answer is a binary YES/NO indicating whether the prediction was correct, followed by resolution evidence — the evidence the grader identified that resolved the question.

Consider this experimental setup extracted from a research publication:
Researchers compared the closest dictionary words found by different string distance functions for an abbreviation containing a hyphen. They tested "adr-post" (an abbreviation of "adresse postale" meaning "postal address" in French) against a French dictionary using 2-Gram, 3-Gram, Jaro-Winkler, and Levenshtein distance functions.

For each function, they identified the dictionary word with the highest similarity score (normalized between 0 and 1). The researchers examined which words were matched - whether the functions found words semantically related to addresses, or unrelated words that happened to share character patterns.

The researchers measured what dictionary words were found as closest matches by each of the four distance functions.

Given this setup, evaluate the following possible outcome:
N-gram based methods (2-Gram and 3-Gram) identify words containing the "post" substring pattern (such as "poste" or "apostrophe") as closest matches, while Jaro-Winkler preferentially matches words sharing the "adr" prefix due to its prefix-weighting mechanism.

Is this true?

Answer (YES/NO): NO